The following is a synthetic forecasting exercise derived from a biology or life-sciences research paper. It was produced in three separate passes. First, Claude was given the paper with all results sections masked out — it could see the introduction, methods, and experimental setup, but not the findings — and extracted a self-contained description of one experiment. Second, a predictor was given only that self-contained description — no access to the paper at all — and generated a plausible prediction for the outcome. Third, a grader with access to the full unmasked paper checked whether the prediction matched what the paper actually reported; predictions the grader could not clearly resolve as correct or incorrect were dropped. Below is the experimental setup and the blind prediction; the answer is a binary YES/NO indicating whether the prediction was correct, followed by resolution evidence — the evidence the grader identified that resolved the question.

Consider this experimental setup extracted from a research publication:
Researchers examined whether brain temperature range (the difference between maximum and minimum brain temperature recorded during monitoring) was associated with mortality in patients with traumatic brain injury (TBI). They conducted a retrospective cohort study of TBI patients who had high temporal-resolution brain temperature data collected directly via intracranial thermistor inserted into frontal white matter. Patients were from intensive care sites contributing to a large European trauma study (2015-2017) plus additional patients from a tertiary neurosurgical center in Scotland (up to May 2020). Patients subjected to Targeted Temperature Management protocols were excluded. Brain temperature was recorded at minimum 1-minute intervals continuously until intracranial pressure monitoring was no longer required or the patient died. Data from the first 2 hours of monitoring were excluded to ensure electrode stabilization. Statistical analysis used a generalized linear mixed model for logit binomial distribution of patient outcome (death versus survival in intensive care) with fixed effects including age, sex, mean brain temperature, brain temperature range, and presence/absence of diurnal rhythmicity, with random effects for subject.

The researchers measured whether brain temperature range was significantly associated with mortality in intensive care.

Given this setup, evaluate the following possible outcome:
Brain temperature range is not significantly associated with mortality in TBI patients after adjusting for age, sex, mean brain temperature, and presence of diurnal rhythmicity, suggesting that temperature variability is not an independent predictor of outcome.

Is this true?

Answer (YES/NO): YES